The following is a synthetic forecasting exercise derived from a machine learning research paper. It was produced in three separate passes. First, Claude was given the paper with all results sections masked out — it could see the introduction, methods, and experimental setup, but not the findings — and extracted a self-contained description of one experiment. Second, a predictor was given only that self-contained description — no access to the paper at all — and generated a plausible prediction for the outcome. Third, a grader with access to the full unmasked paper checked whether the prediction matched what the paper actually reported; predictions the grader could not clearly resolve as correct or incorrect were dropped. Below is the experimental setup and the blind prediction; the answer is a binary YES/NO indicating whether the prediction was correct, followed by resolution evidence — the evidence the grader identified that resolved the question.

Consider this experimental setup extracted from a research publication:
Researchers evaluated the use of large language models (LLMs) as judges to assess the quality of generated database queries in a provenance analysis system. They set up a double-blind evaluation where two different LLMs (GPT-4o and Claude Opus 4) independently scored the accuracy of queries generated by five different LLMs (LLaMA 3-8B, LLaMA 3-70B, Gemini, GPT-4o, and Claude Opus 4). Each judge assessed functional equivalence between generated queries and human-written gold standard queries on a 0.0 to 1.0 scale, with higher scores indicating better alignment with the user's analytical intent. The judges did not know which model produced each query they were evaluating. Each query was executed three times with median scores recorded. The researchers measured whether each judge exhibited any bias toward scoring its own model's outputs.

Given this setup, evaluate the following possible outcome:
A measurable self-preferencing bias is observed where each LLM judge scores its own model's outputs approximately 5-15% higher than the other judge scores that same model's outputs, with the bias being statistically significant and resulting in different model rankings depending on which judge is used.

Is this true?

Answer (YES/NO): NO